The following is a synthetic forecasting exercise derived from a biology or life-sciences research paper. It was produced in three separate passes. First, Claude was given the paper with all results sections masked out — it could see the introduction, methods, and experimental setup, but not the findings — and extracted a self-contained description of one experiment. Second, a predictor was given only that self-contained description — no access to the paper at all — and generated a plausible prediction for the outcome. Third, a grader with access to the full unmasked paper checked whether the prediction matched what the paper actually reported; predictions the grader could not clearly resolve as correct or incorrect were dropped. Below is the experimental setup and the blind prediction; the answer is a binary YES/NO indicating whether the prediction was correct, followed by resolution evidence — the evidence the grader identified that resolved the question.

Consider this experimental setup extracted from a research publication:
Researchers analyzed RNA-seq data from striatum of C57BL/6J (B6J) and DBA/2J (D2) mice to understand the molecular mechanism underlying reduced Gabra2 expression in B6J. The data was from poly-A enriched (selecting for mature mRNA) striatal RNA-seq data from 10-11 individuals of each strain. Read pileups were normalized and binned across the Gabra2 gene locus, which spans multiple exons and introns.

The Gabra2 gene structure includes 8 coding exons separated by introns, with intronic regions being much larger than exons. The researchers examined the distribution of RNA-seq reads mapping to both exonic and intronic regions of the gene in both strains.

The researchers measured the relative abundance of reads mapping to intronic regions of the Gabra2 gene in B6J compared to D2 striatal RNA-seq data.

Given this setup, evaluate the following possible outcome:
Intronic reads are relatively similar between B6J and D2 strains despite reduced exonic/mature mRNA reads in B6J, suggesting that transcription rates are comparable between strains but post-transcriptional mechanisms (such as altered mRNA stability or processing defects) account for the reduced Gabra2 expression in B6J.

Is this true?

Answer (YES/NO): NO